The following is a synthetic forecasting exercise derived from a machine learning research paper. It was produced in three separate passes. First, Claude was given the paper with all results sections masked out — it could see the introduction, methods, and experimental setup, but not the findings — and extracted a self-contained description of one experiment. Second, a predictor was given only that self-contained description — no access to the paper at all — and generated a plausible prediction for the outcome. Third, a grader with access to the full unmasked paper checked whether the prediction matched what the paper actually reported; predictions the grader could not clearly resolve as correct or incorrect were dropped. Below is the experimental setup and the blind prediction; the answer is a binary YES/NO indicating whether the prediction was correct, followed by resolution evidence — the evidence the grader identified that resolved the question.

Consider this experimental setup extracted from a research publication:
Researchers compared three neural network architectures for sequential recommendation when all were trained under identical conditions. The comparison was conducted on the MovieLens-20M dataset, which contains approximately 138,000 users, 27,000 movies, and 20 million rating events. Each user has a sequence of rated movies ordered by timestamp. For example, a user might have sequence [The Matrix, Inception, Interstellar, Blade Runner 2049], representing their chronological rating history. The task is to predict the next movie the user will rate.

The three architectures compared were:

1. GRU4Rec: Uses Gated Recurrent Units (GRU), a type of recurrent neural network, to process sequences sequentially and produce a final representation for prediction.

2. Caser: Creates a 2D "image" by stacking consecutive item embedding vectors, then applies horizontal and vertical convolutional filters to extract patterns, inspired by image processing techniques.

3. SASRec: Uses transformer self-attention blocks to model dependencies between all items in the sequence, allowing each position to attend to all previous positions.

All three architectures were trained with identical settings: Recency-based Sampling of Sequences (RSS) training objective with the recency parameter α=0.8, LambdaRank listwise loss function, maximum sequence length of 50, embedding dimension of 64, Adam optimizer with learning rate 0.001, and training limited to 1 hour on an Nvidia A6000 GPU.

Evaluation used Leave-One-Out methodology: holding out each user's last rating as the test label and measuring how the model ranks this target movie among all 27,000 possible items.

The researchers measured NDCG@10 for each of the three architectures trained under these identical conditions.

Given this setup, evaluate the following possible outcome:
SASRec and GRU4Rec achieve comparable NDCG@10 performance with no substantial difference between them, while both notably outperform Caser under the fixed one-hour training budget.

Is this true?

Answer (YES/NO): NO